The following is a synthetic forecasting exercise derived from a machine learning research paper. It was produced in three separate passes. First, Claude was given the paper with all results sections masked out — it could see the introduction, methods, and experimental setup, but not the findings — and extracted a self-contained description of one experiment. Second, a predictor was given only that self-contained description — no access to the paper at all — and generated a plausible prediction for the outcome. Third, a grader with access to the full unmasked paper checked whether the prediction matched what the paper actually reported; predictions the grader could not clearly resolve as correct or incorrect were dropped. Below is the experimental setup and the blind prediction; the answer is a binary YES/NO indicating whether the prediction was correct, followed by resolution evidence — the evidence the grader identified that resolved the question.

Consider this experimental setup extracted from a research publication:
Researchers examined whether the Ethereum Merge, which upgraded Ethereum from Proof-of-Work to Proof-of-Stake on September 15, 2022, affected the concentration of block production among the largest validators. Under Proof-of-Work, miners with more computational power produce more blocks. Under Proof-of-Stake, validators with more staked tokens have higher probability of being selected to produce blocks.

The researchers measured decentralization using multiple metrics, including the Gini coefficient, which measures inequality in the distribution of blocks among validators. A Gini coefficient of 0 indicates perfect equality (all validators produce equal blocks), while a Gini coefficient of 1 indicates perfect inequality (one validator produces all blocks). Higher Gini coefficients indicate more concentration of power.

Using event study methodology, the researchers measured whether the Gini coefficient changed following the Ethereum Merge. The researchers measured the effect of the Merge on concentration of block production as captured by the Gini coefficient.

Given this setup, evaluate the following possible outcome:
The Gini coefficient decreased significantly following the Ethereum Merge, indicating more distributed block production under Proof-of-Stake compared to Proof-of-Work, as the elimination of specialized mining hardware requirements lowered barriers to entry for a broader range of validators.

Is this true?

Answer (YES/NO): NO